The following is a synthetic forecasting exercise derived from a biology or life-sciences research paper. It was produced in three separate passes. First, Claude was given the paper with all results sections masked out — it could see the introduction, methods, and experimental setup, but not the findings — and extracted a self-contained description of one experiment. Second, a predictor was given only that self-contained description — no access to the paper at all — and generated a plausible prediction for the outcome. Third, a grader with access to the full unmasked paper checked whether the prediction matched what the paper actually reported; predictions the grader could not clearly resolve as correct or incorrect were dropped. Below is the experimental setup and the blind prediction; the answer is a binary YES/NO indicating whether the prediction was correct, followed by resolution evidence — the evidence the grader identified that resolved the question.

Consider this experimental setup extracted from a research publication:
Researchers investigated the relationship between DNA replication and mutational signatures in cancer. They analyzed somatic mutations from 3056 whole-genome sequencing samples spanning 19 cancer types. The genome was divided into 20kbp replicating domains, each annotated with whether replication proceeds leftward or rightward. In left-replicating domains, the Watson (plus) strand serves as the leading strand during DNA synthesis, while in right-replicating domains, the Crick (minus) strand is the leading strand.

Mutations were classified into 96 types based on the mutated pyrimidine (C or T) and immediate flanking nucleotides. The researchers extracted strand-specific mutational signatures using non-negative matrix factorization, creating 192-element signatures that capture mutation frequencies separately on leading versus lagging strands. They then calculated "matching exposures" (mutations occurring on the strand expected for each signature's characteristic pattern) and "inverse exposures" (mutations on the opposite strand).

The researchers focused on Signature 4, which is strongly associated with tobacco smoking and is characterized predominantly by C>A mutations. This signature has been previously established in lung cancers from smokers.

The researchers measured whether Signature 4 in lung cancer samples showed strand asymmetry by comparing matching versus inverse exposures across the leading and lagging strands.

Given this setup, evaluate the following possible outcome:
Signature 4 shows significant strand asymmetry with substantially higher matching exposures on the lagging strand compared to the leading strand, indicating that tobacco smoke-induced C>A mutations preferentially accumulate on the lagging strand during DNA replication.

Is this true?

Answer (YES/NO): NO